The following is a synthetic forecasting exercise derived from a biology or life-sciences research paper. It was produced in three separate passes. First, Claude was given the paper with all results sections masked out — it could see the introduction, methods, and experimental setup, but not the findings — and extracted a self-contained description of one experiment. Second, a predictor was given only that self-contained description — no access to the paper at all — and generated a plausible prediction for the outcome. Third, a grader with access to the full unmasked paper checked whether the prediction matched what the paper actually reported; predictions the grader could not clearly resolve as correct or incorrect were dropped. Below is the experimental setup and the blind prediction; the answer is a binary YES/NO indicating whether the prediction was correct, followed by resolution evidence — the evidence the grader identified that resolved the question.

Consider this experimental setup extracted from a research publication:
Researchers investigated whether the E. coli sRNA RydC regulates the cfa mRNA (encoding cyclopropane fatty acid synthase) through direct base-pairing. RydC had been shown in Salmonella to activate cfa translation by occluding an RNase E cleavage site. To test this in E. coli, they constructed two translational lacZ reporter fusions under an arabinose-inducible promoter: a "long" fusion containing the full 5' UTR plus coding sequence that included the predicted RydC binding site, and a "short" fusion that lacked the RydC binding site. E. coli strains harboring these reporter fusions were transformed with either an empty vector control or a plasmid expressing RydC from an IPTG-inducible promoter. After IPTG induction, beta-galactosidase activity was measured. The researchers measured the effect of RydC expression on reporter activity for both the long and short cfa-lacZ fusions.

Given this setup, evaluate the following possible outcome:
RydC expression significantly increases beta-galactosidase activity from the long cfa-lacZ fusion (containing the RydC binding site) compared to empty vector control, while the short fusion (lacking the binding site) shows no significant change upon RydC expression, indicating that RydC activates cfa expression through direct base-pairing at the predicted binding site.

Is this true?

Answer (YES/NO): YES